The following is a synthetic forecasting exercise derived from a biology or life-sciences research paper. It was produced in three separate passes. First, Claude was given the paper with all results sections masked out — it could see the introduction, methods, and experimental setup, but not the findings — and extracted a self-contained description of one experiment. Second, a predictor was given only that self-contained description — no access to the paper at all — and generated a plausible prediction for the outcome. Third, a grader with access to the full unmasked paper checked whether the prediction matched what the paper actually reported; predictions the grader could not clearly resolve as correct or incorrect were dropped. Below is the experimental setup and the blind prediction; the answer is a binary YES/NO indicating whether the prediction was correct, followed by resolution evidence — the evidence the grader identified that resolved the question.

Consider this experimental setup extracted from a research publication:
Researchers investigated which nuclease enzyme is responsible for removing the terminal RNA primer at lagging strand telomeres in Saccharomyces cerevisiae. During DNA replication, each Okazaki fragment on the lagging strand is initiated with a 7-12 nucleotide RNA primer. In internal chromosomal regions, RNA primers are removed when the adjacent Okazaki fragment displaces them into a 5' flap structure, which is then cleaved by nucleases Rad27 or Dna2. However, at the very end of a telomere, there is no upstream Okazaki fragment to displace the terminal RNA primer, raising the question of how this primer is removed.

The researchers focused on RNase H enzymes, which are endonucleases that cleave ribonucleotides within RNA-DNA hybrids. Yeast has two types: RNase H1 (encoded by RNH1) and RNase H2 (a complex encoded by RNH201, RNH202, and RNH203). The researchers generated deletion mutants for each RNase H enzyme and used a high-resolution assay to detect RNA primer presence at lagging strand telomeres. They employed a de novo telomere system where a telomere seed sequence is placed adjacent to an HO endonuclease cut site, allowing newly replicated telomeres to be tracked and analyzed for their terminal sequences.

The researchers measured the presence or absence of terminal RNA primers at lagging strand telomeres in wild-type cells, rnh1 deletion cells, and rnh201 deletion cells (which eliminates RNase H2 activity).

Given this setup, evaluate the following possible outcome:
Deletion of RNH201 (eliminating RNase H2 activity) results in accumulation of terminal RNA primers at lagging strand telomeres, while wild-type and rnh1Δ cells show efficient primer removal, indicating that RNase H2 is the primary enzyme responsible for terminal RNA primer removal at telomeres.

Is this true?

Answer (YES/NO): YES